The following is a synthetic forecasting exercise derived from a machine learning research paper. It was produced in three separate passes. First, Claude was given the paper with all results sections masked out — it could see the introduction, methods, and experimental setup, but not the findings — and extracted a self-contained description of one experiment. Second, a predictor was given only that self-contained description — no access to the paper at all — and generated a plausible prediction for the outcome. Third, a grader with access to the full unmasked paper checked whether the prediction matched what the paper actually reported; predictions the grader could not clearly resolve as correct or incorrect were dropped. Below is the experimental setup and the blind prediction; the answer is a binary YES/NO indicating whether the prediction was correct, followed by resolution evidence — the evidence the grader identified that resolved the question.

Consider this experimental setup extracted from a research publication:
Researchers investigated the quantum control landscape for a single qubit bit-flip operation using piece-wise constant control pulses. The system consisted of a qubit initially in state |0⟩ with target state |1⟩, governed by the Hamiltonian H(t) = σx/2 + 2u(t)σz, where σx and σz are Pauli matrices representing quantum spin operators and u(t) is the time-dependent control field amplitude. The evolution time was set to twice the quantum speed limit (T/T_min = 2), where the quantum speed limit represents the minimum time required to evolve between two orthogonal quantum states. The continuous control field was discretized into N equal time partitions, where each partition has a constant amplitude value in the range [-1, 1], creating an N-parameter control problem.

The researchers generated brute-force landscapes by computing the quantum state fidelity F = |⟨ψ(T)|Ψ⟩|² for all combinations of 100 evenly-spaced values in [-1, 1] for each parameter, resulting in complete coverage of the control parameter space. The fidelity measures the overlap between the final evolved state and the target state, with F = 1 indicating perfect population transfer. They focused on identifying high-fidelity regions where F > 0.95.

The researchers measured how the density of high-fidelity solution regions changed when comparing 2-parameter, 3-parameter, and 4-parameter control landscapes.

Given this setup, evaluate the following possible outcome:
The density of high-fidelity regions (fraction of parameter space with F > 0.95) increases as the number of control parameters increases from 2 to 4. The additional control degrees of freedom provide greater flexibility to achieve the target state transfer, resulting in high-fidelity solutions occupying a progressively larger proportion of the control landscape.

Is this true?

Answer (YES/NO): NO